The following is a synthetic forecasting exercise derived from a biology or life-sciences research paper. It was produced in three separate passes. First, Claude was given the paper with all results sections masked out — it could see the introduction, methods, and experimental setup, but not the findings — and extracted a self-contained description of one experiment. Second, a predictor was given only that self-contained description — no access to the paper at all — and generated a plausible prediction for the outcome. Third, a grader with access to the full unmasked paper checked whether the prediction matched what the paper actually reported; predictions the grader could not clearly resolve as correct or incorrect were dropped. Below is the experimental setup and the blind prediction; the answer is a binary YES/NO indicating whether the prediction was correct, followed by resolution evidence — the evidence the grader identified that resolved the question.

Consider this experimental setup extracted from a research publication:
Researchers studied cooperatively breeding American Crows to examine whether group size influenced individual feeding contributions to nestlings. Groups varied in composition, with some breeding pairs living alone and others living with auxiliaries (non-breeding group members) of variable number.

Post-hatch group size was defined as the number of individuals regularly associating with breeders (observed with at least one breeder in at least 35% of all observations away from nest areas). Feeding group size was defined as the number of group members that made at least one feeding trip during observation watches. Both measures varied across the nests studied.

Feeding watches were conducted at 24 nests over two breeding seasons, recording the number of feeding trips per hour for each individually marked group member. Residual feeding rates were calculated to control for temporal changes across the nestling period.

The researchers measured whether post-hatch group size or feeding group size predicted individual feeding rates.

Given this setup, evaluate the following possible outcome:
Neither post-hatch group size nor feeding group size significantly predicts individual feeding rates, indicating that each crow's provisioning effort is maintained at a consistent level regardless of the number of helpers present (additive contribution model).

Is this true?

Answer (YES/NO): NO